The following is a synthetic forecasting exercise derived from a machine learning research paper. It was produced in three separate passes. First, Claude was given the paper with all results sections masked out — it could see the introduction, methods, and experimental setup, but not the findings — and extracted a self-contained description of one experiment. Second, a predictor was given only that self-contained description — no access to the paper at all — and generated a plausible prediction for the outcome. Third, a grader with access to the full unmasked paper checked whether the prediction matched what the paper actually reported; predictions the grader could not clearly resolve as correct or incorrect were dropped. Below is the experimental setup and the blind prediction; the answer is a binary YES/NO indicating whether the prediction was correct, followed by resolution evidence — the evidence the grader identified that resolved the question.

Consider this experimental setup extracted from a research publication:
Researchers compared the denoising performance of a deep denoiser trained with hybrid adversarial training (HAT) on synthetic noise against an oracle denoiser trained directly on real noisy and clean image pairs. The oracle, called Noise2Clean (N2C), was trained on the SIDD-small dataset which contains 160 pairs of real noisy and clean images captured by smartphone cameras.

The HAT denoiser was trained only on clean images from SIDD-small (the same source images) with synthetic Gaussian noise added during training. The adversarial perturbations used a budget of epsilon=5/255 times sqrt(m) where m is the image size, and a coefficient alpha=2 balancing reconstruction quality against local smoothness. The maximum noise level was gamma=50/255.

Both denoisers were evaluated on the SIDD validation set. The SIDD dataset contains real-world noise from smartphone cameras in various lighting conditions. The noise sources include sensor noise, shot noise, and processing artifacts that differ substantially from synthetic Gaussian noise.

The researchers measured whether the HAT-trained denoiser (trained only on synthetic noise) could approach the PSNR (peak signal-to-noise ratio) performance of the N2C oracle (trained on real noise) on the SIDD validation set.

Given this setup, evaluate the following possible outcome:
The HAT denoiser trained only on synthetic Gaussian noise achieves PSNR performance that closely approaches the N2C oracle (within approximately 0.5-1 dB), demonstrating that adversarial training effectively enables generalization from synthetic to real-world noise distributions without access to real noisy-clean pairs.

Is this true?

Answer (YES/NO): YES